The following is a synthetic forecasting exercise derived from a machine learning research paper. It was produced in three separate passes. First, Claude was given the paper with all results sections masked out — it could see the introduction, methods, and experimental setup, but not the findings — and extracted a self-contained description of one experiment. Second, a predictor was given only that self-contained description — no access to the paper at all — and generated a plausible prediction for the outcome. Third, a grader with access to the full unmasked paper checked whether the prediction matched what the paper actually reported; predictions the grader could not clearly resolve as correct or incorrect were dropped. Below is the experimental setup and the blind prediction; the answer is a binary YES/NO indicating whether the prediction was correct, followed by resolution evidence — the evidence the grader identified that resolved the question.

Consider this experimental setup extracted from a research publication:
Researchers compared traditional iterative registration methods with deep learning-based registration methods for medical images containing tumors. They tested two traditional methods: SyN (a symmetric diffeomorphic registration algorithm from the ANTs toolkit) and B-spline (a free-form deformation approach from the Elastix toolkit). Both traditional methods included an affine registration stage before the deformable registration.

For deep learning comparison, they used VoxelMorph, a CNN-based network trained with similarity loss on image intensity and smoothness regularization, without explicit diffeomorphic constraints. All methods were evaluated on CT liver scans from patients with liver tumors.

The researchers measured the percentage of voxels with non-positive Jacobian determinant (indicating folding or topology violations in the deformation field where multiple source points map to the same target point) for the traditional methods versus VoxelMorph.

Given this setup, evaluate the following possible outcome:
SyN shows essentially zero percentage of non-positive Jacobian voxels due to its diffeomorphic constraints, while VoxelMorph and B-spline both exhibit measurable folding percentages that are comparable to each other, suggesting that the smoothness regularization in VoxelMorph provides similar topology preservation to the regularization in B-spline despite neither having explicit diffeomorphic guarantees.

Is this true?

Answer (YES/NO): NO